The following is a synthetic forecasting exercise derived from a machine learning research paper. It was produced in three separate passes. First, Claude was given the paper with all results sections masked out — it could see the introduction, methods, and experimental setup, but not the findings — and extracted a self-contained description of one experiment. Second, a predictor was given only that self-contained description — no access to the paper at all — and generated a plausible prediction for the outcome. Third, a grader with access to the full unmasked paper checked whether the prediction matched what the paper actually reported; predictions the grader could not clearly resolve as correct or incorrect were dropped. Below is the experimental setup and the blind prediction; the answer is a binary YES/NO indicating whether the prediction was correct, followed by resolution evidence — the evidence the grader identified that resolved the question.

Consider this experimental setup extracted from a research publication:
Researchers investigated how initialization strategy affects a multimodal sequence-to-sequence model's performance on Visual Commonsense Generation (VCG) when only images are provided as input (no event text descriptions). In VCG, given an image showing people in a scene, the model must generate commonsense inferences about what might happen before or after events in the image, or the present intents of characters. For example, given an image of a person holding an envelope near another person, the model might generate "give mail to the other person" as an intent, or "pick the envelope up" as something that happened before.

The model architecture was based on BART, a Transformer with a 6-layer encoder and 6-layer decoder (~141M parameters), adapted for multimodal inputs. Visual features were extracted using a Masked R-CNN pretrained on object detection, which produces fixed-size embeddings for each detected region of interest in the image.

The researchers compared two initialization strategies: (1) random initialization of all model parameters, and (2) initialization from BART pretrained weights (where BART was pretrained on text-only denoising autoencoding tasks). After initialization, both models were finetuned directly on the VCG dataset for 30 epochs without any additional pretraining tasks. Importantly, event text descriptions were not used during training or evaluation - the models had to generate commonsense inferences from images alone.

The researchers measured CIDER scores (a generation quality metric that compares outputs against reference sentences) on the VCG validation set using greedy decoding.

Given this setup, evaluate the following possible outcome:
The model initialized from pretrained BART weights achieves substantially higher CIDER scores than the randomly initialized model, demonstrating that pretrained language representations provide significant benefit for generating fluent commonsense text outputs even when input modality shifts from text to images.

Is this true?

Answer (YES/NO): NO